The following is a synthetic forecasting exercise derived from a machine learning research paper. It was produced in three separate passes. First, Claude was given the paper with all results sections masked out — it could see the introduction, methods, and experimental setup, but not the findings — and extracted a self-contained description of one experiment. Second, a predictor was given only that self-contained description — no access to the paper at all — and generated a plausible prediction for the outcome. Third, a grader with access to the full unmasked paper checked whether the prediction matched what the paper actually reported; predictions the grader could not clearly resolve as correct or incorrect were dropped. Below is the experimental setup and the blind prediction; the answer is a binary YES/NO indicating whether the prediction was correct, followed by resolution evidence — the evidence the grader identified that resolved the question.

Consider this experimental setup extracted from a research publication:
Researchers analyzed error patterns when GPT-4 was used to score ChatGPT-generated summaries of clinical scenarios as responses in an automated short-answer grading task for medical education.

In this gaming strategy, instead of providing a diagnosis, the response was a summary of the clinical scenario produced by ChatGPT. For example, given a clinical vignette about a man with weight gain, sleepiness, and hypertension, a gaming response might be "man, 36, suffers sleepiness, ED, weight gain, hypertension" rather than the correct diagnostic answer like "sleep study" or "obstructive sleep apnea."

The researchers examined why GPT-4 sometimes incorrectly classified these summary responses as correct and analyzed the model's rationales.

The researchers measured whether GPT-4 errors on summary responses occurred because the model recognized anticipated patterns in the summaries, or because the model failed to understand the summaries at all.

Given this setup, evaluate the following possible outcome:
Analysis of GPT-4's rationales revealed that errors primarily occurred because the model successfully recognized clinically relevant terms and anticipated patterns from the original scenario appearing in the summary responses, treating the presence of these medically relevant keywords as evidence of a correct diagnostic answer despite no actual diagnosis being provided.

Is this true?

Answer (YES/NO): YES